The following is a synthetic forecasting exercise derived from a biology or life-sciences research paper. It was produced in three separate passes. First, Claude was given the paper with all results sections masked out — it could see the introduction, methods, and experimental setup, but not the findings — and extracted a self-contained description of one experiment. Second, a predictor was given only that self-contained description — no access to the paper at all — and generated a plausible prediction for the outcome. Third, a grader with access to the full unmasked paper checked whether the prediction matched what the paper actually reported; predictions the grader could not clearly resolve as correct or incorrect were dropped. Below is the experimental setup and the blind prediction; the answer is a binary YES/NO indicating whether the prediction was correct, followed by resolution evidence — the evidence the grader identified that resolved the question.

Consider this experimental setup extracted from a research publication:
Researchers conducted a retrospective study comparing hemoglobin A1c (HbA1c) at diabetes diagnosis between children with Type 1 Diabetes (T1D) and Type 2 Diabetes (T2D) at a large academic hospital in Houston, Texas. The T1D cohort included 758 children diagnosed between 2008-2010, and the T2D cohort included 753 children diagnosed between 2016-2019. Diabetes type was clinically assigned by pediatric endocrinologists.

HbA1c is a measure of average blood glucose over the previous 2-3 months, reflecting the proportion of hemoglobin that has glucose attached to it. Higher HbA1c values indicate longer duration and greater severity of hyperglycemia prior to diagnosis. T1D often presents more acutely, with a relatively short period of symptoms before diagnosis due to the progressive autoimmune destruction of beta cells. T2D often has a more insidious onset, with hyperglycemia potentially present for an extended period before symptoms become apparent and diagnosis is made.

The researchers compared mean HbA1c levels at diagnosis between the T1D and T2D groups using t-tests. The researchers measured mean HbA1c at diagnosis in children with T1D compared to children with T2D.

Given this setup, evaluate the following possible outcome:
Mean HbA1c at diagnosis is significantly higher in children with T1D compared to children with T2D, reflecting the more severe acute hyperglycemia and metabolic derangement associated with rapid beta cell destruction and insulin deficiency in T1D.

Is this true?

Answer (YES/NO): YES